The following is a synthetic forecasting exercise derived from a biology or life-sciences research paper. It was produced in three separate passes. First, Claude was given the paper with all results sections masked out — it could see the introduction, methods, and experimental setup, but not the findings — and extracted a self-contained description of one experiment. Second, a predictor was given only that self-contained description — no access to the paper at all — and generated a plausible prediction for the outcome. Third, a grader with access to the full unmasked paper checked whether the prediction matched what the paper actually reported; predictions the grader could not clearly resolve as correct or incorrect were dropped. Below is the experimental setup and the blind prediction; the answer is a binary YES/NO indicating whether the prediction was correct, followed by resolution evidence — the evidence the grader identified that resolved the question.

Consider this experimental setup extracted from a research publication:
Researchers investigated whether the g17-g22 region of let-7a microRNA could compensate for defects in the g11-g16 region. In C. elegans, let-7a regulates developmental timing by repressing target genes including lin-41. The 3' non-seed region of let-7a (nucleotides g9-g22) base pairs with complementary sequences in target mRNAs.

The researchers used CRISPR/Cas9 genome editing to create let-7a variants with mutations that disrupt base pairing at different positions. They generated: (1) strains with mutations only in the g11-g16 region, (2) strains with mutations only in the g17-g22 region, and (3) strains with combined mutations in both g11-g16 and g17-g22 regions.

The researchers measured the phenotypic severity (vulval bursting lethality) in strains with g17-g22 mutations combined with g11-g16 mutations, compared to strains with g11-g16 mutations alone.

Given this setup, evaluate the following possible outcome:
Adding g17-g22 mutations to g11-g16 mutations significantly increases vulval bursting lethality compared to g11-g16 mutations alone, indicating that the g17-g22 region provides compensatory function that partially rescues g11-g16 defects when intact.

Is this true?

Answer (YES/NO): YES